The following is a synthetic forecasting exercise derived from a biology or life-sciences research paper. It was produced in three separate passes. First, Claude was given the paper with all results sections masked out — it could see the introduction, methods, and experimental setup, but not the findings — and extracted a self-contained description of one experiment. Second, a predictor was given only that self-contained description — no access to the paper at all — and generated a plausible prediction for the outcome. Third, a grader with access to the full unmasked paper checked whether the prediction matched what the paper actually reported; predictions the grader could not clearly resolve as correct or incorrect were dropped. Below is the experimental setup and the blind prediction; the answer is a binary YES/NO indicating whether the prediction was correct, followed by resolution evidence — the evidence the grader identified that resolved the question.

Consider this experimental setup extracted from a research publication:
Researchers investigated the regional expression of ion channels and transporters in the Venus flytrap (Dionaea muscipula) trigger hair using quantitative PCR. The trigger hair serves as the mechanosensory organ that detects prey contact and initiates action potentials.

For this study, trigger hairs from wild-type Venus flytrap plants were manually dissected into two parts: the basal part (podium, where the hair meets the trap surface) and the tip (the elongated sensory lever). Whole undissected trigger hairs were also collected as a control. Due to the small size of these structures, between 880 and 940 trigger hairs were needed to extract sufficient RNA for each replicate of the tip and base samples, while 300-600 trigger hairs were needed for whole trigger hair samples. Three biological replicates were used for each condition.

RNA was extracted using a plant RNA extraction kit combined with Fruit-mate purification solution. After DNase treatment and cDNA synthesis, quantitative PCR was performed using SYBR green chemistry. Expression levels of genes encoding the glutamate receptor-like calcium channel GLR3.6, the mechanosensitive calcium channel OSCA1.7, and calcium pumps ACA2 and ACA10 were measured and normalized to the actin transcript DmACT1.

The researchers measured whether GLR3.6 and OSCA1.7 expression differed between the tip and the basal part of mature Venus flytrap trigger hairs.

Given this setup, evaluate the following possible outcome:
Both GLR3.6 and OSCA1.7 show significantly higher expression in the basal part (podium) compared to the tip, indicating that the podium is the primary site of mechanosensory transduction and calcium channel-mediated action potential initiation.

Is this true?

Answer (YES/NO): YES